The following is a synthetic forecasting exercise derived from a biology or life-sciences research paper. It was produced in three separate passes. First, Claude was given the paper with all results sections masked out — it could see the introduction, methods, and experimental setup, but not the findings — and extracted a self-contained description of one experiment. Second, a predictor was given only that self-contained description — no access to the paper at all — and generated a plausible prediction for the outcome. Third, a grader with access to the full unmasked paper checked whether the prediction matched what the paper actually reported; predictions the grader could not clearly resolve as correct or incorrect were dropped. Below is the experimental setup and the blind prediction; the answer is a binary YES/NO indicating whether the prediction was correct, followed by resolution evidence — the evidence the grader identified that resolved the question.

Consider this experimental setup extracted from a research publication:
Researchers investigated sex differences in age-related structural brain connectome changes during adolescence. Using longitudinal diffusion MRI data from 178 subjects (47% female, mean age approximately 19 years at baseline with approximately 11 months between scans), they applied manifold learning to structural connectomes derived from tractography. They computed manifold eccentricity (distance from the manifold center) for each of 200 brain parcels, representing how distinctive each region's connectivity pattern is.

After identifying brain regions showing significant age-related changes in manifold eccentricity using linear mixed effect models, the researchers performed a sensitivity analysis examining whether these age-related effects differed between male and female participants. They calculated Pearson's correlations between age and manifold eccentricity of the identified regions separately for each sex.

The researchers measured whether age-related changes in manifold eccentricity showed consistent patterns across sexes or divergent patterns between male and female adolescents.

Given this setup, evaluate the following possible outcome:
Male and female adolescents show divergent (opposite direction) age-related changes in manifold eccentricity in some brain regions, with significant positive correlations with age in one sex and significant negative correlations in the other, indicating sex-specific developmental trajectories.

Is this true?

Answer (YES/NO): NO